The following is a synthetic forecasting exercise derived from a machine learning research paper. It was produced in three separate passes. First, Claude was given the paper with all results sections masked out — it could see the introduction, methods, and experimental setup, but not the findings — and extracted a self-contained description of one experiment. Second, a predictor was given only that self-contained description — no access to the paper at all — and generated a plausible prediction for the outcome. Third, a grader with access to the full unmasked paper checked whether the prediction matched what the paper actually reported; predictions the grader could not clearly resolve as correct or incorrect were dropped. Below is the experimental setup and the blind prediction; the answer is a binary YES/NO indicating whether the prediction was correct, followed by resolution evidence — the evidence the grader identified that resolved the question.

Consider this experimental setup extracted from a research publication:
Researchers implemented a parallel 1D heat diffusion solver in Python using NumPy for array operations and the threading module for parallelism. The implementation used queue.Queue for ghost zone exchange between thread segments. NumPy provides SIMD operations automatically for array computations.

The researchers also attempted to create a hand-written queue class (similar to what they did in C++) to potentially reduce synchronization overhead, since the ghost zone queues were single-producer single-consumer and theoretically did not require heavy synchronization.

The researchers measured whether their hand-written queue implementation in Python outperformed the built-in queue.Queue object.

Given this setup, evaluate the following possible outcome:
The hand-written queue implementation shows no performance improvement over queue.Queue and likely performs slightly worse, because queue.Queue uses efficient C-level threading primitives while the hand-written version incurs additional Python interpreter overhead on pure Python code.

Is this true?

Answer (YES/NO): YES